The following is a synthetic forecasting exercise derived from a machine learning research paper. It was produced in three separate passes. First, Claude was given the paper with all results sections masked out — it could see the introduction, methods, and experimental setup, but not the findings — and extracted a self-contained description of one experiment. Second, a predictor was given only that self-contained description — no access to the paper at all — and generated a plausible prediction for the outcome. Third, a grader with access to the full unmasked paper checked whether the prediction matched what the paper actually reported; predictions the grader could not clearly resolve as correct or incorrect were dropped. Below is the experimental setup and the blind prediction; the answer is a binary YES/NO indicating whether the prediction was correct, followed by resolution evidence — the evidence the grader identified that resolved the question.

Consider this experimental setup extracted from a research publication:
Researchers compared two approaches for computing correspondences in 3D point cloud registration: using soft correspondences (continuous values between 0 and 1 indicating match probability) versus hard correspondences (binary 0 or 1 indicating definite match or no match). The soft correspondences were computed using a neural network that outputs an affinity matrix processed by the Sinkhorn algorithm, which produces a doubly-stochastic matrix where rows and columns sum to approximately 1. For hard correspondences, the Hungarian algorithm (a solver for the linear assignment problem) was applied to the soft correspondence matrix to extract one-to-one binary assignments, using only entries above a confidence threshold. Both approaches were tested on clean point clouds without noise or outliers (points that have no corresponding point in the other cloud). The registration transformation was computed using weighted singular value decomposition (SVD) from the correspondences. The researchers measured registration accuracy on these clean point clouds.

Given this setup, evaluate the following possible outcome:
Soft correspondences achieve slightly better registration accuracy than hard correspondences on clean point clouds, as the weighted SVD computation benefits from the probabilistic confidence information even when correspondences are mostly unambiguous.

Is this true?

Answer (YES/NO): NO